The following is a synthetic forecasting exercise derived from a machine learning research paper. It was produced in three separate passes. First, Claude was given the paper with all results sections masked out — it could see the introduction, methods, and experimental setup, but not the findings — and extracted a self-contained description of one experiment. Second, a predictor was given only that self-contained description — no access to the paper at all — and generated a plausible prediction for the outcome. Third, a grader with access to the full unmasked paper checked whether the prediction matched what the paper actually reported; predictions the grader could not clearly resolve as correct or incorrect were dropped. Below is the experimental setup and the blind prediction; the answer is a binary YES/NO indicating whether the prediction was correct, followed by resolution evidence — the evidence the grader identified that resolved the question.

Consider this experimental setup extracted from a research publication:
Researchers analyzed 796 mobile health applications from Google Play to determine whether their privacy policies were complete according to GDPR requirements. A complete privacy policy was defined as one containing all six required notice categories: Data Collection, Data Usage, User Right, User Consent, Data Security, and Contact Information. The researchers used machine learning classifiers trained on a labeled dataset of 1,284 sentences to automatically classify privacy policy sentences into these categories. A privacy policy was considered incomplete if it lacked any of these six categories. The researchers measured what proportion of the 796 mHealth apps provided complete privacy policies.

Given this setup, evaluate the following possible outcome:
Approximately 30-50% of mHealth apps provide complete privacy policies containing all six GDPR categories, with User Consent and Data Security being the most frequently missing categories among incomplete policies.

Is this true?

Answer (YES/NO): NO